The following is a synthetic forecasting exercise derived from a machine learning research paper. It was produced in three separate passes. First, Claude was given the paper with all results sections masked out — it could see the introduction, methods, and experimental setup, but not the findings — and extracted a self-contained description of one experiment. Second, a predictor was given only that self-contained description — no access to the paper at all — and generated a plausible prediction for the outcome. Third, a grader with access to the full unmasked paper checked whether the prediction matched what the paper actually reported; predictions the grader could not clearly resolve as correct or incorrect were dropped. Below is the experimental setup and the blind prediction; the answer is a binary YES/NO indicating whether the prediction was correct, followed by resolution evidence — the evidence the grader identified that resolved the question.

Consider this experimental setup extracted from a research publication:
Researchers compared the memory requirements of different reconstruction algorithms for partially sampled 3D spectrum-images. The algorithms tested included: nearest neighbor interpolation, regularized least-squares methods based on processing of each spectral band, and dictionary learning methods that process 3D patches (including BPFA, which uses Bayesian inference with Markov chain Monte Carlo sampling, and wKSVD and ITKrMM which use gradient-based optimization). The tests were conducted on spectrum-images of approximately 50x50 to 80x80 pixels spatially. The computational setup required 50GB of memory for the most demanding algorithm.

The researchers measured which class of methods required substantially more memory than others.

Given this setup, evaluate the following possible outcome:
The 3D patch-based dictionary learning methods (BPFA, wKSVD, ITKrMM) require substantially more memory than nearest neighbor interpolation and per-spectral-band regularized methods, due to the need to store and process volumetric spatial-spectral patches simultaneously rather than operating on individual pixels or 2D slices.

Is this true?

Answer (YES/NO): NO